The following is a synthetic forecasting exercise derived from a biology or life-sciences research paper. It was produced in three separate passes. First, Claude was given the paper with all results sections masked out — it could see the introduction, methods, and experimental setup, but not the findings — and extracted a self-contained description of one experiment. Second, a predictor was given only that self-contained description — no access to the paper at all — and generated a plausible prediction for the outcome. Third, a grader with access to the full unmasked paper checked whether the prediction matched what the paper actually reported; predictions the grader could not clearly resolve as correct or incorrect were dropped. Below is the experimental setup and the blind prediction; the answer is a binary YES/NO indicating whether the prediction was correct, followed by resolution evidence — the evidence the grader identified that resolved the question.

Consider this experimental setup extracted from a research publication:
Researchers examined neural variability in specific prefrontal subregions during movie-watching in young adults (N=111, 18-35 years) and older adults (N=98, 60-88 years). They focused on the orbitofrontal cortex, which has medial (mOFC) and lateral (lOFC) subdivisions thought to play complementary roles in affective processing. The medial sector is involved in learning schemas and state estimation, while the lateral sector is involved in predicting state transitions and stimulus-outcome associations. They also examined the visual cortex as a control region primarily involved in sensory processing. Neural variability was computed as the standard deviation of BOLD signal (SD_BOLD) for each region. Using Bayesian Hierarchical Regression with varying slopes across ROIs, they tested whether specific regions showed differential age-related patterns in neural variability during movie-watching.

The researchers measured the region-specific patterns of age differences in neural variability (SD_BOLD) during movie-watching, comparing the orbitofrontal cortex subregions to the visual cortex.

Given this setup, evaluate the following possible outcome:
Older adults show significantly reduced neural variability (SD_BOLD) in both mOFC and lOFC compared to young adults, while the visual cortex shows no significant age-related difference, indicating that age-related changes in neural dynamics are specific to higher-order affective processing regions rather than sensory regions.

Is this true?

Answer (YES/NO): NO